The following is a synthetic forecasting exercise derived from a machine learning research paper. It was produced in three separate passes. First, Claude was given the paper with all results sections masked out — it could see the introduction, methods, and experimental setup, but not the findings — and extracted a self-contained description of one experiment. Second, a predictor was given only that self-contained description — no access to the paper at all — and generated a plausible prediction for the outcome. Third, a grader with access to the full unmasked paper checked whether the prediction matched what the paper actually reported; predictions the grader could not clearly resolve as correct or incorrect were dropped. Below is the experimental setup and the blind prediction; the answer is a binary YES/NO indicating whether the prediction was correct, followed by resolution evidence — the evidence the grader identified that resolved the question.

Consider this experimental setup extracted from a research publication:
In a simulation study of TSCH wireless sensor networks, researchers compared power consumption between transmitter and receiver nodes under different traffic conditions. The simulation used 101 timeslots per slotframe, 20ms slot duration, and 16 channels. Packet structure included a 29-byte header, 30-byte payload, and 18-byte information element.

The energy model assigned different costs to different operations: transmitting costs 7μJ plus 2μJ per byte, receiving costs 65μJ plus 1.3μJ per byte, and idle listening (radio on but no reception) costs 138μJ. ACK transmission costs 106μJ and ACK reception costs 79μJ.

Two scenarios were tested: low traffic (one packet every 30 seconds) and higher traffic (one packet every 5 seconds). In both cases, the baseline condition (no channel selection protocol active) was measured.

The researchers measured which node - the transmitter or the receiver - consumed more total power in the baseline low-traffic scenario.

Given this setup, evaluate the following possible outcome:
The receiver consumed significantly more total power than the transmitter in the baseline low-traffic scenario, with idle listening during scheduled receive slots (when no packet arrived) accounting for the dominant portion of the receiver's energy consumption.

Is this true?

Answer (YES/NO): YES